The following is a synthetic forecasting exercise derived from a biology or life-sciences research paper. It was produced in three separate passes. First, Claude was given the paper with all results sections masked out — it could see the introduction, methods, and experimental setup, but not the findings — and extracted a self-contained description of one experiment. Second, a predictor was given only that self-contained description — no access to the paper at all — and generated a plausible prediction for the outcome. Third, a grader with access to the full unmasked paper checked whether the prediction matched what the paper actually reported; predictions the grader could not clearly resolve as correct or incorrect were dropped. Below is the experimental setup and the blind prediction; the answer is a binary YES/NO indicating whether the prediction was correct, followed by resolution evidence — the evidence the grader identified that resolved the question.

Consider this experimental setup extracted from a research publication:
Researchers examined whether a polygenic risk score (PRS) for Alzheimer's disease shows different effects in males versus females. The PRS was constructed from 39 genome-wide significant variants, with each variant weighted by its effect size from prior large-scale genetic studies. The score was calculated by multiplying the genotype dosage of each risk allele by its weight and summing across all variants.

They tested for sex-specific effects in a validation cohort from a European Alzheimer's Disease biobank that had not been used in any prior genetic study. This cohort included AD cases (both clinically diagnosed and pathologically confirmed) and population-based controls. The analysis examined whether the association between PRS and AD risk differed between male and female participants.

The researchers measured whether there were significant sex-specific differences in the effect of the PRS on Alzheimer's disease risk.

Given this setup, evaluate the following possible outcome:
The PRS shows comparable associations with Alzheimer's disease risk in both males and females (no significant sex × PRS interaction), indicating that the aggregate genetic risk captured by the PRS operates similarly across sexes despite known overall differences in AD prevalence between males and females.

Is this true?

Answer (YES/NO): YES